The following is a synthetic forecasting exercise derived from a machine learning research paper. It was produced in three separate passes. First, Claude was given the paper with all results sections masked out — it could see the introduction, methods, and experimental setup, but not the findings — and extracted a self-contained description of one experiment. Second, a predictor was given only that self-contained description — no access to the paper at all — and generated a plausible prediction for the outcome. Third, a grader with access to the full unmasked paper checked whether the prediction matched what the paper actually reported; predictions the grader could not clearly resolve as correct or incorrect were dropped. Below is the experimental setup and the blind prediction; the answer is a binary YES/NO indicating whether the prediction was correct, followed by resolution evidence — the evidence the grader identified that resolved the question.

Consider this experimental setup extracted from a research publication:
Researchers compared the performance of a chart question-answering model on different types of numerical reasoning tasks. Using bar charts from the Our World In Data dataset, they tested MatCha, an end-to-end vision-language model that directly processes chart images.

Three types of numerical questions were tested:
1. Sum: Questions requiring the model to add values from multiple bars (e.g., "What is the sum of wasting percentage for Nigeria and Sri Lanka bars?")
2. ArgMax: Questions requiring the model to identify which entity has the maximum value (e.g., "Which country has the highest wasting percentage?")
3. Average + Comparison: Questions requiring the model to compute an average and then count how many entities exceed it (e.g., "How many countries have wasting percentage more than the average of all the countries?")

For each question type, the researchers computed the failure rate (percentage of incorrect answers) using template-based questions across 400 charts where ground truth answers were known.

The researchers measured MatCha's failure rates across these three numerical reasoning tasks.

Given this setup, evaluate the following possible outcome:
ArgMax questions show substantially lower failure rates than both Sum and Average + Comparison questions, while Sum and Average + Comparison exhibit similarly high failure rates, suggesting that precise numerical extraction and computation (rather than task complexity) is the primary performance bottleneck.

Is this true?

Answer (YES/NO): NO